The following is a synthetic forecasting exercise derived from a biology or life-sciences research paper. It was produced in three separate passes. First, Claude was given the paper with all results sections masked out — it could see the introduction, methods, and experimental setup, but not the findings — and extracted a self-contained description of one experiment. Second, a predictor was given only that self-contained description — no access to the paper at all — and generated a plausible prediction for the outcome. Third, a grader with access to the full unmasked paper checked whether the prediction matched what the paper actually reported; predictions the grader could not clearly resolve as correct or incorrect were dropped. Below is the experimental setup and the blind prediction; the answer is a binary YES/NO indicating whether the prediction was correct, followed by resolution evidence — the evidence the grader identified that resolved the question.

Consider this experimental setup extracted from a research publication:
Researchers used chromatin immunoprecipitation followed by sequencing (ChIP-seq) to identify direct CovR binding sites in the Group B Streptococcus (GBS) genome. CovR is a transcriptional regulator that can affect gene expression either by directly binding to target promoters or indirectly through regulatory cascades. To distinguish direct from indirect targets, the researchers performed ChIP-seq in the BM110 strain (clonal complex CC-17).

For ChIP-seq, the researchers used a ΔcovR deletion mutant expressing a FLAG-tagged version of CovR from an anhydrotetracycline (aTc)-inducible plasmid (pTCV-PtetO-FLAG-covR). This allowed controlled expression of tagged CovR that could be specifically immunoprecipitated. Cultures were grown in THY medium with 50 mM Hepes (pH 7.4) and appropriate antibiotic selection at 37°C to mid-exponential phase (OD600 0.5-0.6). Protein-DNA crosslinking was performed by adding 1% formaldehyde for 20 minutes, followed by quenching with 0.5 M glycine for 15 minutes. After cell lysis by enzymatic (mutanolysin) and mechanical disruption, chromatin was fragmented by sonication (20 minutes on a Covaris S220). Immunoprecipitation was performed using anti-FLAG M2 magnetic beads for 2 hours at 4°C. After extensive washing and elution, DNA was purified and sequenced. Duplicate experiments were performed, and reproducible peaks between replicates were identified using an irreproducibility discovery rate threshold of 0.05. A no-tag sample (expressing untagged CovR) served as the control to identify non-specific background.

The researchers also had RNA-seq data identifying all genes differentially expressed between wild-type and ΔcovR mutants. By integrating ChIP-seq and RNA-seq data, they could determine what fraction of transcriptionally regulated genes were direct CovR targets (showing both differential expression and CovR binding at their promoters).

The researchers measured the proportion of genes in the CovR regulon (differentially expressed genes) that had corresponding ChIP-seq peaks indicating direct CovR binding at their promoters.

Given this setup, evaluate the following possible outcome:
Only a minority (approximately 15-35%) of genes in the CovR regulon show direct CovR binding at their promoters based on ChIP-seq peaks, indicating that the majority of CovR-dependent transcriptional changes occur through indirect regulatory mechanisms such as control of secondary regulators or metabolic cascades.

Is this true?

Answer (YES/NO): NO